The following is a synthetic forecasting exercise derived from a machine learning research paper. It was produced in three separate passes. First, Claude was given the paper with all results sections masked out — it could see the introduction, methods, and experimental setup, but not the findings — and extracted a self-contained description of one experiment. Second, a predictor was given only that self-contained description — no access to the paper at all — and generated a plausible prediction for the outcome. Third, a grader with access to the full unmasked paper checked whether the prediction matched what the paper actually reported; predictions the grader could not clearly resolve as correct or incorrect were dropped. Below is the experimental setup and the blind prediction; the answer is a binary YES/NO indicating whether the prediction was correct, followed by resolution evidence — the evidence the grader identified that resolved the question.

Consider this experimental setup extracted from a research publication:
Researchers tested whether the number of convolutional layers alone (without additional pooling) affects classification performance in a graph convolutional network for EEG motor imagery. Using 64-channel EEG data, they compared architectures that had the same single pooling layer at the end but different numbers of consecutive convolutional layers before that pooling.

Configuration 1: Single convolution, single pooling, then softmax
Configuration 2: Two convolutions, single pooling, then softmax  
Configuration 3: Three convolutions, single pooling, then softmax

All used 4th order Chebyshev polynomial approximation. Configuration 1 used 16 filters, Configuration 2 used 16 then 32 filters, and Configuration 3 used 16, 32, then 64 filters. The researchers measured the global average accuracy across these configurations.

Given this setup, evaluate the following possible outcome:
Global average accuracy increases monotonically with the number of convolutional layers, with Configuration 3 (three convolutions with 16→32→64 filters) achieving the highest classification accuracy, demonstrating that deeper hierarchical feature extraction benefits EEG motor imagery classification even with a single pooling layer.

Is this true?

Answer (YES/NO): YES